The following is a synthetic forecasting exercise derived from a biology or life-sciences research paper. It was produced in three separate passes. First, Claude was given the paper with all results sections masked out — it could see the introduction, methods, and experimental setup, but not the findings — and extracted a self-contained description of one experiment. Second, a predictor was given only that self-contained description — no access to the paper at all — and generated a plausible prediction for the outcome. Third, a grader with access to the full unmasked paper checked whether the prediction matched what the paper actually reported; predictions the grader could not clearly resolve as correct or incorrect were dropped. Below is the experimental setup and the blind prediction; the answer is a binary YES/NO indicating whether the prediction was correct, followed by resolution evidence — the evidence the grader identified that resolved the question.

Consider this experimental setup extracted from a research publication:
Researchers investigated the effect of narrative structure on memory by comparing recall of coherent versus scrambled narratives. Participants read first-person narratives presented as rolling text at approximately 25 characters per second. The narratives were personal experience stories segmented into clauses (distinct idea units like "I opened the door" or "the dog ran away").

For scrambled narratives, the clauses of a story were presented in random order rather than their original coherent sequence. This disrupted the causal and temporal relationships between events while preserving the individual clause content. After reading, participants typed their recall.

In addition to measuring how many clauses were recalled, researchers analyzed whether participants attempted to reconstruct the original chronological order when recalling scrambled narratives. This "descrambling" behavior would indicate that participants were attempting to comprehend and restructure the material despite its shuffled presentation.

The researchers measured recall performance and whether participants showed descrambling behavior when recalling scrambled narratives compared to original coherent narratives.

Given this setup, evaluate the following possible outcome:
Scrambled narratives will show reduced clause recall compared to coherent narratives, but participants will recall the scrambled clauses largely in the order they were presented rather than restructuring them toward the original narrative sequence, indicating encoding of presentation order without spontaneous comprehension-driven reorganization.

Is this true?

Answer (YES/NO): NO